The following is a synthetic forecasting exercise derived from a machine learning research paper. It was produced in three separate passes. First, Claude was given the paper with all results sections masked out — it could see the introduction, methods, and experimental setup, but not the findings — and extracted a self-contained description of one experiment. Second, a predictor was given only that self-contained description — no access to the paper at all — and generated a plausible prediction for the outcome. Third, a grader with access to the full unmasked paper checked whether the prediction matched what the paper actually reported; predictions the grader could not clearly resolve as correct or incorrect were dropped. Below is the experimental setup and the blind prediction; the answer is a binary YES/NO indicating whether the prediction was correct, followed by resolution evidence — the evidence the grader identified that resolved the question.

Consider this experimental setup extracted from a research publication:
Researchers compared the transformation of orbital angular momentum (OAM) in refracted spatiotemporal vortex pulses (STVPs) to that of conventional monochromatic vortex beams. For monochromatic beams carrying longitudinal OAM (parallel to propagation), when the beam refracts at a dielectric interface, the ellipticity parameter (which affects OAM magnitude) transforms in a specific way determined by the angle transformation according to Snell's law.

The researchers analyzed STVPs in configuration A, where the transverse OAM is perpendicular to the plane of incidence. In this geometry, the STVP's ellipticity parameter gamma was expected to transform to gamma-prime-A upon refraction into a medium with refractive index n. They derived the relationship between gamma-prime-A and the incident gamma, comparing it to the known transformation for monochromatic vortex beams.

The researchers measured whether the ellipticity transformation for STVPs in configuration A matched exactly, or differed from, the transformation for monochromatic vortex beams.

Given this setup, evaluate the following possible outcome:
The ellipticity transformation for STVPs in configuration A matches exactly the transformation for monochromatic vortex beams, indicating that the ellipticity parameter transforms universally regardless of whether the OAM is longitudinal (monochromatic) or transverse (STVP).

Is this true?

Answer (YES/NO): NO